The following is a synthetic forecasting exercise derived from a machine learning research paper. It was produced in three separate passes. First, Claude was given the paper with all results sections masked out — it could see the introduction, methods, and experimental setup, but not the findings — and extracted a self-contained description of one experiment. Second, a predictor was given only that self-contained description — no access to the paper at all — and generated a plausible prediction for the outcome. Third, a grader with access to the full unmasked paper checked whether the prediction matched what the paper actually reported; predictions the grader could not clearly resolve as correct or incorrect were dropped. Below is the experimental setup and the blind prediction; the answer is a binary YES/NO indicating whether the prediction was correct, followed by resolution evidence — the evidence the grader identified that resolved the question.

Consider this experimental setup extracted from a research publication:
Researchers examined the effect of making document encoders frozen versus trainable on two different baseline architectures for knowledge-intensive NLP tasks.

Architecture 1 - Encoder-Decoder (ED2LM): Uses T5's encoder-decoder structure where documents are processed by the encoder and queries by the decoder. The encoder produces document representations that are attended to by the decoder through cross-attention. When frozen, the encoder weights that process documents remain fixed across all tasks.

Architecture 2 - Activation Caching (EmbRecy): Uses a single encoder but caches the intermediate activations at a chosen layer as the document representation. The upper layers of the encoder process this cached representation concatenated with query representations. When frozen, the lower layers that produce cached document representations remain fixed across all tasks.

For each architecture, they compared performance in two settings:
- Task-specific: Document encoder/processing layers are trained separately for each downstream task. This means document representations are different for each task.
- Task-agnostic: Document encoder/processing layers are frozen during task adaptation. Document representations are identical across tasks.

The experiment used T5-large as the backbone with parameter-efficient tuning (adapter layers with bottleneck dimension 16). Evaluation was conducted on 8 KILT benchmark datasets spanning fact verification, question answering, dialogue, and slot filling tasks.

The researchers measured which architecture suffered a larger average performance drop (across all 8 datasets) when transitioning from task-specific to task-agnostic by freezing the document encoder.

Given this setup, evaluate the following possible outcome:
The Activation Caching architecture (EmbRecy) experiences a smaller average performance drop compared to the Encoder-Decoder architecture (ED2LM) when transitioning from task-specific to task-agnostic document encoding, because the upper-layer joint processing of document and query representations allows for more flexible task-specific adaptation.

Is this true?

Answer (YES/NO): NO